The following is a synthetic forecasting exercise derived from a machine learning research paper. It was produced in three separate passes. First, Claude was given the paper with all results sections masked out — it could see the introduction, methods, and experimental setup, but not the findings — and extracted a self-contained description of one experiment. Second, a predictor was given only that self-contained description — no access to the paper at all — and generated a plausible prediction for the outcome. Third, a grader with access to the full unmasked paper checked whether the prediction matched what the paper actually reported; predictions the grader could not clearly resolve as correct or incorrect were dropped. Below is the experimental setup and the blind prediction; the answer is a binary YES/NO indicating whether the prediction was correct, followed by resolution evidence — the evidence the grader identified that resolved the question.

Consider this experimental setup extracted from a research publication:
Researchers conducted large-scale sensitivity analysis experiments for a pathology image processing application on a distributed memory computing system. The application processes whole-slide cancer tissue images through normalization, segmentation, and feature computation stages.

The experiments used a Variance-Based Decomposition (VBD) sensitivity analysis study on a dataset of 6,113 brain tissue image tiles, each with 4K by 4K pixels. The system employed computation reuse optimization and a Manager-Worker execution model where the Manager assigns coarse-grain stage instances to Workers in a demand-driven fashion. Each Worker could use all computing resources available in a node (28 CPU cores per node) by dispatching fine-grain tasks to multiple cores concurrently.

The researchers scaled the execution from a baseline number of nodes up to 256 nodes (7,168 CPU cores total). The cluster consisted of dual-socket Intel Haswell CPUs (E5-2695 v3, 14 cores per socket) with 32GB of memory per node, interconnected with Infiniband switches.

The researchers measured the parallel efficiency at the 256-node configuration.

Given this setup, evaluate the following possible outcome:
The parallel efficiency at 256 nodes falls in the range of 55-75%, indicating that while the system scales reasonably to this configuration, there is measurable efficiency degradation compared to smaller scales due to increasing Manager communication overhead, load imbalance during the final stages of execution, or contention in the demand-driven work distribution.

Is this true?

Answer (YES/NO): NO